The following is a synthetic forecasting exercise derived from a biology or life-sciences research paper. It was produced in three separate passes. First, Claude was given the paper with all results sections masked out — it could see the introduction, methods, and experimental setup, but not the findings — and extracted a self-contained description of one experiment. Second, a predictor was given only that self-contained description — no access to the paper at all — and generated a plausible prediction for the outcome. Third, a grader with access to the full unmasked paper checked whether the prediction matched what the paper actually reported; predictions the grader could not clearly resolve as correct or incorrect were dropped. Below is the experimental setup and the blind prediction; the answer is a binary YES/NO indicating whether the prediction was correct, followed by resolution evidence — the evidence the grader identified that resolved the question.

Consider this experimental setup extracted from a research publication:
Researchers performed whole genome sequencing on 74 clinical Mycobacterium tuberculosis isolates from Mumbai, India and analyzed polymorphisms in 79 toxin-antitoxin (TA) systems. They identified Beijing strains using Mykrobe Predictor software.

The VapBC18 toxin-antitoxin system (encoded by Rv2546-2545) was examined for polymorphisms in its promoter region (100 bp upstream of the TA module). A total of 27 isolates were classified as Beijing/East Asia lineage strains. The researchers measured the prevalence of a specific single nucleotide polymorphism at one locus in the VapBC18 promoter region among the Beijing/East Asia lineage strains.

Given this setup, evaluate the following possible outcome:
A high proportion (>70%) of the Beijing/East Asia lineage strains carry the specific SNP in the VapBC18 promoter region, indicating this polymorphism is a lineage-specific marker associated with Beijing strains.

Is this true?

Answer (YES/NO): YES